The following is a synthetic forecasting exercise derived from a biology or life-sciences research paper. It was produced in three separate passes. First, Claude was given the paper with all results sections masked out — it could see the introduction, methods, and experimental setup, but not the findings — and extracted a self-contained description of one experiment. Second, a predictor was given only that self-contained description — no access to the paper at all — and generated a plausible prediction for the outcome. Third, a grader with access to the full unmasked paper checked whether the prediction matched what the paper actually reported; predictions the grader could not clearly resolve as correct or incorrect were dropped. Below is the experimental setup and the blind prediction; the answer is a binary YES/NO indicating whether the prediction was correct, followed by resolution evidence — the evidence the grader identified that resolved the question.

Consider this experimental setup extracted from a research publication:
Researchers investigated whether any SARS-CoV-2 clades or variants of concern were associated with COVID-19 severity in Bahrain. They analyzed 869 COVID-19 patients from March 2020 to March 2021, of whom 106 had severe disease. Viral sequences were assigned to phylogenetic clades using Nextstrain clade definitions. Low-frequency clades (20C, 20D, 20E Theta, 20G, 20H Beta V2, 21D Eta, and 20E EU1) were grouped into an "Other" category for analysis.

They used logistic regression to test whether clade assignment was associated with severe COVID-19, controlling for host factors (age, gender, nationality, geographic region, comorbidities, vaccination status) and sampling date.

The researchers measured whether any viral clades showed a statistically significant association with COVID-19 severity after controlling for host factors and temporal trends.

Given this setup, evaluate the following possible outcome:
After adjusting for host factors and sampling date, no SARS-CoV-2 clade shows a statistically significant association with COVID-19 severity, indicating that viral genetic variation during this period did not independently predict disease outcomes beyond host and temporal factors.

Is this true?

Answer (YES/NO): YES